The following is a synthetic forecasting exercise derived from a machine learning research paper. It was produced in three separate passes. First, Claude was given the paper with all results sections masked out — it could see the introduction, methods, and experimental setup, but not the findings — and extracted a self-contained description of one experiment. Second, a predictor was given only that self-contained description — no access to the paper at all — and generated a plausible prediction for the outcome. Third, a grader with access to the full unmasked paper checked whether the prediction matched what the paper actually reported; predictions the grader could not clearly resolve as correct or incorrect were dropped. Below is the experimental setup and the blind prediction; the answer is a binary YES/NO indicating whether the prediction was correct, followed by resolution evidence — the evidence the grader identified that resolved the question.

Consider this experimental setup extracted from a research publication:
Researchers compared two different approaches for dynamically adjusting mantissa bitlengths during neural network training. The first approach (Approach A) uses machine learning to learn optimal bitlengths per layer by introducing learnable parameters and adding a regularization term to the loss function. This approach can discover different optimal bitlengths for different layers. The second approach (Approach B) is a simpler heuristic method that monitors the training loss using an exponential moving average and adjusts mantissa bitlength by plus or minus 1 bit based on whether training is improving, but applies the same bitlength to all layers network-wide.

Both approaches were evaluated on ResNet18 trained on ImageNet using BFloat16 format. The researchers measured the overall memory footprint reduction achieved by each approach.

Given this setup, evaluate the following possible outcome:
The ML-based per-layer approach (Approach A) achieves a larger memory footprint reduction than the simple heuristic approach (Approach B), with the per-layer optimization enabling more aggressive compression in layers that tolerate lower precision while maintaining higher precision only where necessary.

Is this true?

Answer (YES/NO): YES